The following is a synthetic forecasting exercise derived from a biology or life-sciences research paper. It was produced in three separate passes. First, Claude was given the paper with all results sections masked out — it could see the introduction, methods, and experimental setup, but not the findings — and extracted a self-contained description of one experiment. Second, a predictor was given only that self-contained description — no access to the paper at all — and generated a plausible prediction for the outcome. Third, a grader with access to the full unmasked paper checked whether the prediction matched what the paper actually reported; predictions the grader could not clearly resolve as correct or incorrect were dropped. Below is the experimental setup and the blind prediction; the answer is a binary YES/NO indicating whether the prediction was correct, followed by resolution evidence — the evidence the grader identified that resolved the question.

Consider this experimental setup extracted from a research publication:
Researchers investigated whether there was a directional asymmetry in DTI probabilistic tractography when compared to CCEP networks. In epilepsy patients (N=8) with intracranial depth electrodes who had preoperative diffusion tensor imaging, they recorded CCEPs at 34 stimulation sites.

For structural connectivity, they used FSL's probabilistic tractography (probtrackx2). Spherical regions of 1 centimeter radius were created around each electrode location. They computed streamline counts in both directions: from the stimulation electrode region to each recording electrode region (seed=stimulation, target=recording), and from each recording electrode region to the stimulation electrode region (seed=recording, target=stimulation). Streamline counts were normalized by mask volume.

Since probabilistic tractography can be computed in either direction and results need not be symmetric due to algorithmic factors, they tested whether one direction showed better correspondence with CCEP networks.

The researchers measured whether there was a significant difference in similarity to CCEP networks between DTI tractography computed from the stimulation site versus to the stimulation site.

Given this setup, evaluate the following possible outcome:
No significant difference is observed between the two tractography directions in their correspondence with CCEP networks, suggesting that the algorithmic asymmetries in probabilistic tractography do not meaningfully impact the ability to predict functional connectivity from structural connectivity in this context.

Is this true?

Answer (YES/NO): YES